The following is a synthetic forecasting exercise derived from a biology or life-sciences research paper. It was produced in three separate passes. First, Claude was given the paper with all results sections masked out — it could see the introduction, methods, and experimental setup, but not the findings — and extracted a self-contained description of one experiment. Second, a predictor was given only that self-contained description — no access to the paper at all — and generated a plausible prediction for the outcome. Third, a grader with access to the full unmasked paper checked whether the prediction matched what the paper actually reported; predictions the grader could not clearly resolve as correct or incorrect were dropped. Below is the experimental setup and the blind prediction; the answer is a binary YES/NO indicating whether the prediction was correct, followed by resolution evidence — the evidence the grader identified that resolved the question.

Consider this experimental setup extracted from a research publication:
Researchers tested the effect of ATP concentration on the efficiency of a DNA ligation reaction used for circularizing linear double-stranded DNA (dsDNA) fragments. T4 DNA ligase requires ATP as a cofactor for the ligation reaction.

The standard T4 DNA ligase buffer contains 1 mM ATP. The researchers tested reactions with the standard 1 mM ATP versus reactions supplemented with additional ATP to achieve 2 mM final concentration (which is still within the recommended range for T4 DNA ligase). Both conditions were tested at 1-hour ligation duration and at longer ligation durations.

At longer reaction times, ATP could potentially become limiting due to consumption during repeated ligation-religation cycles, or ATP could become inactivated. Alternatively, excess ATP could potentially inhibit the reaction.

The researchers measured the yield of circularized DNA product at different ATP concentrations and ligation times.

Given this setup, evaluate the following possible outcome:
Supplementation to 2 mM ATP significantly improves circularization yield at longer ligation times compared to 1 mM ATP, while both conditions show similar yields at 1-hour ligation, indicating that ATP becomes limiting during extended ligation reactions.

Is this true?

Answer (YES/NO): NO